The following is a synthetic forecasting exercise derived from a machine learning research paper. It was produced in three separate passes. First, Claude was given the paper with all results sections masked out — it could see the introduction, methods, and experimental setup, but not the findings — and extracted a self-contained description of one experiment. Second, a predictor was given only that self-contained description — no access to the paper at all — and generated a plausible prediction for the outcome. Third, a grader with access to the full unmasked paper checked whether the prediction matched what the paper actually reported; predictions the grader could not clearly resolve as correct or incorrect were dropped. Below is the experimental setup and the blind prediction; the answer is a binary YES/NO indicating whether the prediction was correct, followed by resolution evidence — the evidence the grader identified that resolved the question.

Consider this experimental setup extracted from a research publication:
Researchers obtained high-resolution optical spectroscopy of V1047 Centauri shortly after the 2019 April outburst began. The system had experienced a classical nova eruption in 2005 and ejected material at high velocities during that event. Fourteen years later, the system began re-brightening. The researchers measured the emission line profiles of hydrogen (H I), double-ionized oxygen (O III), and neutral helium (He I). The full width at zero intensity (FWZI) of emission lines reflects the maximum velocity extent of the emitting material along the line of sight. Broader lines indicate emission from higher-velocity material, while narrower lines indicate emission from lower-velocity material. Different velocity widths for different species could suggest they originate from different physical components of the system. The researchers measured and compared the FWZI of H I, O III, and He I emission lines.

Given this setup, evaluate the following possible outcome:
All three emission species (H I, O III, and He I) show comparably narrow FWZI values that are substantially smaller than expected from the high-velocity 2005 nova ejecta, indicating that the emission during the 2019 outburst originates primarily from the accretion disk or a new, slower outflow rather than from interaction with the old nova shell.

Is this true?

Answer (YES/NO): NO